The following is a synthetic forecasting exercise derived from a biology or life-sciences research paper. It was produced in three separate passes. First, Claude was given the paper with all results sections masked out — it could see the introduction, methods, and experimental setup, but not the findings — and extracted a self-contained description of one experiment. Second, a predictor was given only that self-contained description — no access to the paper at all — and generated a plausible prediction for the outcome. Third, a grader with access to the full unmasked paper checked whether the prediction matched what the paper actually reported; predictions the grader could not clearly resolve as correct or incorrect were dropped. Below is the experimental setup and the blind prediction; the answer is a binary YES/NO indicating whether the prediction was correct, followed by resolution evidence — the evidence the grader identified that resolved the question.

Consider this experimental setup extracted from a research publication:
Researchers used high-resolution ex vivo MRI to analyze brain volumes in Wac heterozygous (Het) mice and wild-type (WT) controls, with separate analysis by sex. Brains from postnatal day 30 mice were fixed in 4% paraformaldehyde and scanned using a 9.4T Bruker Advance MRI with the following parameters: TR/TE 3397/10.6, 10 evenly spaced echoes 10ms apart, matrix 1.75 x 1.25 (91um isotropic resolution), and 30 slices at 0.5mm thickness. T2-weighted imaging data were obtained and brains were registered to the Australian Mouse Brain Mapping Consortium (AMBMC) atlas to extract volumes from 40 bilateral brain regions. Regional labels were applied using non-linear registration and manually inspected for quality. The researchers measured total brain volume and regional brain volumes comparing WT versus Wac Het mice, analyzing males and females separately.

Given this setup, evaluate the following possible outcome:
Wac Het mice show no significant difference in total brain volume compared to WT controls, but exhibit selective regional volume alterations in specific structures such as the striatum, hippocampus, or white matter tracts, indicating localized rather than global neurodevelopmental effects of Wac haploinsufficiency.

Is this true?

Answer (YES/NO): NO